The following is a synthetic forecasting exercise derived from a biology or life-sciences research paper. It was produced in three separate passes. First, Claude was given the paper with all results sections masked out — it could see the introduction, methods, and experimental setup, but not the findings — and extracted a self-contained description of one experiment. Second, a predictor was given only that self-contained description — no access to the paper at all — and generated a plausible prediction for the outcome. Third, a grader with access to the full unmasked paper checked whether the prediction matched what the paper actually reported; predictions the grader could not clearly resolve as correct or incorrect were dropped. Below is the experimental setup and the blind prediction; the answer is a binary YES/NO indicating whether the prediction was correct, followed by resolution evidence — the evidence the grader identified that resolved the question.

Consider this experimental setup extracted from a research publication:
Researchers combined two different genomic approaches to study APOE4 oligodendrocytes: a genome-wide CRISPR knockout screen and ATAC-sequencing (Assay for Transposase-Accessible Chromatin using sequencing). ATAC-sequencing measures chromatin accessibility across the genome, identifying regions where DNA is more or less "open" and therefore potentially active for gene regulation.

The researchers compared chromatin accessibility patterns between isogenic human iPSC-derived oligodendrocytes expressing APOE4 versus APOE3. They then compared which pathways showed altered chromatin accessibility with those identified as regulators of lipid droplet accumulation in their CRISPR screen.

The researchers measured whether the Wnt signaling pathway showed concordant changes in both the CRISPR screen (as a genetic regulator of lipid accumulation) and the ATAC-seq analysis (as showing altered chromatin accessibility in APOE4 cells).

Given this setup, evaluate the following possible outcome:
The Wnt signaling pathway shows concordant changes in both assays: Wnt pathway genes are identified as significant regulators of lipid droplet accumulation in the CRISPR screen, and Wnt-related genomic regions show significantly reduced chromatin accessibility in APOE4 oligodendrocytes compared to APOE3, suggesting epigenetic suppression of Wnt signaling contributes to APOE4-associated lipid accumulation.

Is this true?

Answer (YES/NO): YES